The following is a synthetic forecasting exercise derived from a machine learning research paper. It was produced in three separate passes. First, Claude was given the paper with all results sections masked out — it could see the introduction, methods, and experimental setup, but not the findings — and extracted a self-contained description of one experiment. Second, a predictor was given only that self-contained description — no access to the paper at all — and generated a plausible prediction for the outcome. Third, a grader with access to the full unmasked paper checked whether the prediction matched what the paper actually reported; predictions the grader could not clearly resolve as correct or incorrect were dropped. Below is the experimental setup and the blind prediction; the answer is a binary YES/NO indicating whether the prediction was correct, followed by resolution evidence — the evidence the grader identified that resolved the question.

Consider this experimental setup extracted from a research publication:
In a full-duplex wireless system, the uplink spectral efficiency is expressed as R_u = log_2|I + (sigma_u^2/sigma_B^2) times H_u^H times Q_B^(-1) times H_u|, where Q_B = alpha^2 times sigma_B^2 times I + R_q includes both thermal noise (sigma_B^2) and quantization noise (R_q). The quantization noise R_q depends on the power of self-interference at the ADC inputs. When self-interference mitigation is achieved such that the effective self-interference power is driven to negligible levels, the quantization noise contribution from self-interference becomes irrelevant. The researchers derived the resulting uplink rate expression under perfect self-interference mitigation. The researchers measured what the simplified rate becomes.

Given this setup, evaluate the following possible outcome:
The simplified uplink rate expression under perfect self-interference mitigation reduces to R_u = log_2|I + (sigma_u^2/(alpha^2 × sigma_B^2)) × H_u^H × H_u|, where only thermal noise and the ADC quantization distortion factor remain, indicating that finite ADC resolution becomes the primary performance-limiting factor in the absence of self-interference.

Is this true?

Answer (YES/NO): NO